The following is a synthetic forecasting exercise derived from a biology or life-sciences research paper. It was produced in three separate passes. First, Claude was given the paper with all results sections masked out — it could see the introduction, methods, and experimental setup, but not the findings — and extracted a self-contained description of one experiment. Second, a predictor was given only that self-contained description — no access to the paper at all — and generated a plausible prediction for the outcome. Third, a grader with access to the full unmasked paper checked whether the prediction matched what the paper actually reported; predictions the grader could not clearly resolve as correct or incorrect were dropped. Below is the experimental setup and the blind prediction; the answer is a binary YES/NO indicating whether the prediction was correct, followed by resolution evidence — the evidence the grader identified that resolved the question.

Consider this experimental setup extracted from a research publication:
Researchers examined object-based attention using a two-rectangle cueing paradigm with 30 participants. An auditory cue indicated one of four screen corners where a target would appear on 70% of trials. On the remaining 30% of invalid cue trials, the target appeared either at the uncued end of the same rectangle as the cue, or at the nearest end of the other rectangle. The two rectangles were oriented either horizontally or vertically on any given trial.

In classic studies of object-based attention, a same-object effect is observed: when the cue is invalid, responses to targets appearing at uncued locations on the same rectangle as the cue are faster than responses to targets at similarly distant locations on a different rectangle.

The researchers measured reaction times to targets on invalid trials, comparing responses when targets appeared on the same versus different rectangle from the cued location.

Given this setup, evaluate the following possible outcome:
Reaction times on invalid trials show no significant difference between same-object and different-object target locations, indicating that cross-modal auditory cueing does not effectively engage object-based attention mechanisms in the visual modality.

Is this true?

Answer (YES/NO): NO